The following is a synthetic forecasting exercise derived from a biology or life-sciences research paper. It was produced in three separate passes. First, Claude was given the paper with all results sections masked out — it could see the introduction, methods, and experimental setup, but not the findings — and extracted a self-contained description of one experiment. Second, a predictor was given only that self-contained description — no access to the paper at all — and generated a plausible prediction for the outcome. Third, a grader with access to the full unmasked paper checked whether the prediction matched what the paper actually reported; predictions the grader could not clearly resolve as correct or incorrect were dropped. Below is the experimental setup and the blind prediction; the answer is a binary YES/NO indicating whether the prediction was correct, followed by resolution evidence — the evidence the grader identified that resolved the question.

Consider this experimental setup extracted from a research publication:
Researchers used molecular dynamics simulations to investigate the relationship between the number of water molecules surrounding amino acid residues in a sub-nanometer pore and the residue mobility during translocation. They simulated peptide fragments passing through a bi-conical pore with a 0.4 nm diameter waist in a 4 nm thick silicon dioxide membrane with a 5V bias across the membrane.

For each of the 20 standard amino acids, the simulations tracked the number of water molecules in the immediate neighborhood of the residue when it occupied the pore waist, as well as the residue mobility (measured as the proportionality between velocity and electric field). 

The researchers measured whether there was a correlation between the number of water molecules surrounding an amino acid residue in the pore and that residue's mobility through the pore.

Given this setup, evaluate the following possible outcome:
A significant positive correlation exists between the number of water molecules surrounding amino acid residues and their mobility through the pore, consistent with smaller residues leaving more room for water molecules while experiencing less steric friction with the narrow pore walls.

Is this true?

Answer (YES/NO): NO